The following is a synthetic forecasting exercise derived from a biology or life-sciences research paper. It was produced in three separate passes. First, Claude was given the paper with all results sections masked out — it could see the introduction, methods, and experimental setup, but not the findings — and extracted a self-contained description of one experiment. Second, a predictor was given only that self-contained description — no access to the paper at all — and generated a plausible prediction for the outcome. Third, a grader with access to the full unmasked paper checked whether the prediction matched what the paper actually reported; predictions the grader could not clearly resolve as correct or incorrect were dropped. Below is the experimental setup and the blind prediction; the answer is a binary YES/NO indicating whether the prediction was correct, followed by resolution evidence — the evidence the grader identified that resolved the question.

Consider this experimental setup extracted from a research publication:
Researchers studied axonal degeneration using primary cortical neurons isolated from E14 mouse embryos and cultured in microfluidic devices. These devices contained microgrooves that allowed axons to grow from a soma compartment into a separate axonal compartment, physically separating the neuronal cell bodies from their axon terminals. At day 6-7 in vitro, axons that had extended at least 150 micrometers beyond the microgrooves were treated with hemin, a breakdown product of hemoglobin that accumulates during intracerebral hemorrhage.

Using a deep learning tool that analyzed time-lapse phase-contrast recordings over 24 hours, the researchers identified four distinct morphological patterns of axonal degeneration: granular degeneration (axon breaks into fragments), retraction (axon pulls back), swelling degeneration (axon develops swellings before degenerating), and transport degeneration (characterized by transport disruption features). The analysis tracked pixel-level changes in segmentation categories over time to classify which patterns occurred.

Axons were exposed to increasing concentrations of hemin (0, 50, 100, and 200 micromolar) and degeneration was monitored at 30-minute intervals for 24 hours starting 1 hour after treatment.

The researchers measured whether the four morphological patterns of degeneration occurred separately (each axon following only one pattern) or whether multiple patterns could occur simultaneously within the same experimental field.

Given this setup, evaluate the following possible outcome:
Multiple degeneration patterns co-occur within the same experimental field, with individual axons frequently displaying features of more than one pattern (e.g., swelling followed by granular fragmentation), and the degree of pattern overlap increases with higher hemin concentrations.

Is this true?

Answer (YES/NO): NO